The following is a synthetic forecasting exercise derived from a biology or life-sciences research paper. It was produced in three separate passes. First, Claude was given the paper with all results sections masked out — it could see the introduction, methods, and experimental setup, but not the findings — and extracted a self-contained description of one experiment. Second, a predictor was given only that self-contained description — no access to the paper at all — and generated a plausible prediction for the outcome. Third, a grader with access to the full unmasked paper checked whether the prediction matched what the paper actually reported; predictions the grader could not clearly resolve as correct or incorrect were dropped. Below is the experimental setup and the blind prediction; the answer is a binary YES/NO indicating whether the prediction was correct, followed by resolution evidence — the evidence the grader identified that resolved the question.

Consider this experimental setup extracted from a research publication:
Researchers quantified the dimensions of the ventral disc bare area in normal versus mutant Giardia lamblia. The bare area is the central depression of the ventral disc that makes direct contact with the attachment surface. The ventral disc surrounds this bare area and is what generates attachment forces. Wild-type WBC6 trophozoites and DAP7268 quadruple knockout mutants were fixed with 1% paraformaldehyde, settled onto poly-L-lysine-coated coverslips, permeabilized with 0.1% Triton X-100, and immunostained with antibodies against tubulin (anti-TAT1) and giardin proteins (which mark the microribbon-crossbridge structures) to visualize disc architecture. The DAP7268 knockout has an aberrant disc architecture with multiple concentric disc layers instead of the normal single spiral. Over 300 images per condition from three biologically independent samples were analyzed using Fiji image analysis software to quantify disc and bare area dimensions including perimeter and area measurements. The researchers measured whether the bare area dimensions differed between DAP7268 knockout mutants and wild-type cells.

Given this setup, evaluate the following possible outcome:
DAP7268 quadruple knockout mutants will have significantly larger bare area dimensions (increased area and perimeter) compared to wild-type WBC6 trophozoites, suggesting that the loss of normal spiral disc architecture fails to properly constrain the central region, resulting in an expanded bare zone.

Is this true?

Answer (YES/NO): YES